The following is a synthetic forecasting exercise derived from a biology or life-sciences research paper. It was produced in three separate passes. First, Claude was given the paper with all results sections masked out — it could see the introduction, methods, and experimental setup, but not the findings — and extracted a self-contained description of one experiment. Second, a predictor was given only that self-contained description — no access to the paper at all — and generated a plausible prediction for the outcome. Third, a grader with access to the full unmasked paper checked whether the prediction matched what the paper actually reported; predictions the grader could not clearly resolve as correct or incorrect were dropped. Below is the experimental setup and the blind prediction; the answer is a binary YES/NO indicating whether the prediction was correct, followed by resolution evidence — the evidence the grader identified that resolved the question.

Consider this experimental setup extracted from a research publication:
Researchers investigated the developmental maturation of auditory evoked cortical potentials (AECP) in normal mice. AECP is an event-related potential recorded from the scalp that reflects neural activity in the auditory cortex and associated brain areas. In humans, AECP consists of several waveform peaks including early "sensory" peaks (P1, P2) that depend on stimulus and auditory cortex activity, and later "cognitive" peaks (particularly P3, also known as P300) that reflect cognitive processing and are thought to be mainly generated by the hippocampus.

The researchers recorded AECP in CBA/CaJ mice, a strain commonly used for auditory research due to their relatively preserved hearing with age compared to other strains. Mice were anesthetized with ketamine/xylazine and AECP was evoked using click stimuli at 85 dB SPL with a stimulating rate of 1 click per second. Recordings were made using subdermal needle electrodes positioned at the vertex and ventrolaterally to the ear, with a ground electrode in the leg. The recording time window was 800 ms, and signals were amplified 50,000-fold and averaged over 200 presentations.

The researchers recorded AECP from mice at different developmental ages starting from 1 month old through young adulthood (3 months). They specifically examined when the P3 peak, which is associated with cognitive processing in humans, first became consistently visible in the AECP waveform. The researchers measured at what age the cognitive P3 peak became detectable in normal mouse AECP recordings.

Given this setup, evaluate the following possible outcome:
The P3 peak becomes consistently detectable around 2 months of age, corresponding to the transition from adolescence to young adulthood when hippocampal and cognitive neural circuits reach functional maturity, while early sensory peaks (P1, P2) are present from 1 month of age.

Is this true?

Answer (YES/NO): NO